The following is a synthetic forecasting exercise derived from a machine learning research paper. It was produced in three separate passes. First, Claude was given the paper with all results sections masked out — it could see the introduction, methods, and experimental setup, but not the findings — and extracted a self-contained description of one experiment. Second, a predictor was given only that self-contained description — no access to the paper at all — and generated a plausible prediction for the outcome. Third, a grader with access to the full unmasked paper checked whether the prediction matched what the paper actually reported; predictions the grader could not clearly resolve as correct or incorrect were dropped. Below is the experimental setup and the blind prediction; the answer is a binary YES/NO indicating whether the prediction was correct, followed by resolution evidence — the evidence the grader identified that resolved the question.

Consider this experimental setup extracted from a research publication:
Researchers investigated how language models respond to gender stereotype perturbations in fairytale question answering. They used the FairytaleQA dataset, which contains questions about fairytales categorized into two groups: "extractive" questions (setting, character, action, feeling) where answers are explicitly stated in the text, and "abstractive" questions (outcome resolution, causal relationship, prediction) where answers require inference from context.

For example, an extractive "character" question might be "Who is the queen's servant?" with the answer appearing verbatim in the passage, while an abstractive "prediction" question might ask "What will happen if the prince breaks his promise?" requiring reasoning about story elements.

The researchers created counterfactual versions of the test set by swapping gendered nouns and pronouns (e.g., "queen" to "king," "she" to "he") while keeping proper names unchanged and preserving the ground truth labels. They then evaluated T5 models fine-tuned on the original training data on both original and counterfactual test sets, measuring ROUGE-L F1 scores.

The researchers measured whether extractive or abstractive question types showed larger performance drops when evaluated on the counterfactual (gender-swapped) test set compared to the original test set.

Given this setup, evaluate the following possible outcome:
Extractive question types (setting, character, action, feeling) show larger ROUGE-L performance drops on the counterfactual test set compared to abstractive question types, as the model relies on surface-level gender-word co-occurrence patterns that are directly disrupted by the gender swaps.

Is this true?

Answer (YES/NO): YES